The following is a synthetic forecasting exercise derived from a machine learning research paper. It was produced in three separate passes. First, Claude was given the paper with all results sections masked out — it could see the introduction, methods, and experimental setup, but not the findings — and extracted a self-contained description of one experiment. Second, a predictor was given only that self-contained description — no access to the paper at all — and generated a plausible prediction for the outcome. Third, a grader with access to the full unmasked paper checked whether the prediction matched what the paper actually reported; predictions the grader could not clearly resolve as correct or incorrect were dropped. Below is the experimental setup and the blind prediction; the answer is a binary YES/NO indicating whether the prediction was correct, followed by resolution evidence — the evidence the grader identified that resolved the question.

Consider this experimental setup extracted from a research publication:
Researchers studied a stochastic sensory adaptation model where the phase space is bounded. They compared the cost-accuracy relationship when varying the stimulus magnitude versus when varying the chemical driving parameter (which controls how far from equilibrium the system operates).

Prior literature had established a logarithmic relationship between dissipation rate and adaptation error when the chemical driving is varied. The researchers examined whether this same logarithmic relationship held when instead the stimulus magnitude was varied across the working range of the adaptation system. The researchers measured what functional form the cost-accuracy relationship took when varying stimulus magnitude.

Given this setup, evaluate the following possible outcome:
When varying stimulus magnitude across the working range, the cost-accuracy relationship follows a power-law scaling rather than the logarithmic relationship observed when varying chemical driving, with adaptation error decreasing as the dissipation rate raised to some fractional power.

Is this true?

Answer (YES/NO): NO